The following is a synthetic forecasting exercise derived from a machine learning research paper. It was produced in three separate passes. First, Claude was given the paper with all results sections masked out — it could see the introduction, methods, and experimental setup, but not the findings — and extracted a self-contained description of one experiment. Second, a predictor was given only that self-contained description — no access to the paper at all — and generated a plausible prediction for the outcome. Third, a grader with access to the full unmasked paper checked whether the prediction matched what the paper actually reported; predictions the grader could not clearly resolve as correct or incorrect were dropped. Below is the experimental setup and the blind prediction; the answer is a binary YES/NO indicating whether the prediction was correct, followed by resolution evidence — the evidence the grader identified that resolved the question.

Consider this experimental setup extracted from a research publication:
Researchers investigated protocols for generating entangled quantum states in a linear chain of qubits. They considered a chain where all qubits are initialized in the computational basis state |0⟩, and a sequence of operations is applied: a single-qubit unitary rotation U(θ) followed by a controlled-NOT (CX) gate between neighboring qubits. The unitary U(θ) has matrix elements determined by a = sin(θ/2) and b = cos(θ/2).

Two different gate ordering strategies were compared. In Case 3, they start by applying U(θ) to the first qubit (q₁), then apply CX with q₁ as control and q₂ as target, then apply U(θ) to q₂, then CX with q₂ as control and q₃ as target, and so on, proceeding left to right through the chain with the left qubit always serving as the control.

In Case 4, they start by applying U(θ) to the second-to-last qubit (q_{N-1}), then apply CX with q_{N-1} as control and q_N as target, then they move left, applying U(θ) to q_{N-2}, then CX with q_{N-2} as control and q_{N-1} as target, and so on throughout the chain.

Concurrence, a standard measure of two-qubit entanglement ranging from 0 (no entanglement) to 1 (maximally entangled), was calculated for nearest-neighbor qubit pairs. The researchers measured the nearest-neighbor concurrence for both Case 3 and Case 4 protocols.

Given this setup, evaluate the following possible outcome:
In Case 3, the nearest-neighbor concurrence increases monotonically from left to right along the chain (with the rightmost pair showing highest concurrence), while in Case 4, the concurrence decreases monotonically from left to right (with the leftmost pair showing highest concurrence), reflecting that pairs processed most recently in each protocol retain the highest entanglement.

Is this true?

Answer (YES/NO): NO